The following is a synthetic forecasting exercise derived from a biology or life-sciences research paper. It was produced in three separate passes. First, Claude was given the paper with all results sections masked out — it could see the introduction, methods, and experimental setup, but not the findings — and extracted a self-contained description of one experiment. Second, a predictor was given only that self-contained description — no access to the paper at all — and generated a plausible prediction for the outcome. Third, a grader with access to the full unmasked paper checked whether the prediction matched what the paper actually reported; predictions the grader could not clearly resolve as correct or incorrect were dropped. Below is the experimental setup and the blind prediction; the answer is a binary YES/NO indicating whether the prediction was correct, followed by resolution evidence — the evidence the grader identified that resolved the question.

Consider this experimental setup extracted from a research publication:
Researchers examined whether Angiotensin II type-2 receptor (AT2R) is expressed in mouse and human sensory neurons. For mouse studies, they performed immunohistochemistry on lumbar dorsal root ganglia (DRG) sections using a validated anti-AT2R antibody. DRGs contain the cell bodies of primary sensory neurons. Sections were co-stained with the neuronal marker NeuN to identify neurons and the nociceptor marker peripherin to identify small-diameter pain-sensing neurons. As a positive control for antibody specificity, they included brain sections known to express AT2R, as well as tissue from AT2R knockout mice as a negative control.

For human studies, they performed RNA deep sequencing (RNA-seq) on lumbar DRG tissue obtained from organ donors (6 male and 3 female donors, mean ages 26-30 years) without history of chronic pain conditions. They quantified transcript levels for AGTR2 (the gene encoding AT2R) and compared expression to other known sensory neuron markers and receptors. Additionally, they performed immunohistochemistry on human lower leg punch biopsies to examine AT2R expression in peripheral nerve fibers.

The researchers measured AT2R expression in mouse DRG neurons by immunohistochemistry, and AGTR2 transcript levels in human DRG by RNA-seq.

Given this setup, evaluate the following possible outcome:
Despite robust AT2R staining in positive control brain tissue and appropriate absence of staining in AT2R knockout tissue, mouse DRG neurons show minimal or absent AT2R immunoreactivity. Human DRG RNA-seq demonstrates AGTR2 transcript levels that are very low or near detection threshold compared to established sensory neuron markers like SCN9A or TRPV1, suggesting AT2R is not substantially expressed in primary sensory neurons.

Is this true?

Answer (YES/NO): NO